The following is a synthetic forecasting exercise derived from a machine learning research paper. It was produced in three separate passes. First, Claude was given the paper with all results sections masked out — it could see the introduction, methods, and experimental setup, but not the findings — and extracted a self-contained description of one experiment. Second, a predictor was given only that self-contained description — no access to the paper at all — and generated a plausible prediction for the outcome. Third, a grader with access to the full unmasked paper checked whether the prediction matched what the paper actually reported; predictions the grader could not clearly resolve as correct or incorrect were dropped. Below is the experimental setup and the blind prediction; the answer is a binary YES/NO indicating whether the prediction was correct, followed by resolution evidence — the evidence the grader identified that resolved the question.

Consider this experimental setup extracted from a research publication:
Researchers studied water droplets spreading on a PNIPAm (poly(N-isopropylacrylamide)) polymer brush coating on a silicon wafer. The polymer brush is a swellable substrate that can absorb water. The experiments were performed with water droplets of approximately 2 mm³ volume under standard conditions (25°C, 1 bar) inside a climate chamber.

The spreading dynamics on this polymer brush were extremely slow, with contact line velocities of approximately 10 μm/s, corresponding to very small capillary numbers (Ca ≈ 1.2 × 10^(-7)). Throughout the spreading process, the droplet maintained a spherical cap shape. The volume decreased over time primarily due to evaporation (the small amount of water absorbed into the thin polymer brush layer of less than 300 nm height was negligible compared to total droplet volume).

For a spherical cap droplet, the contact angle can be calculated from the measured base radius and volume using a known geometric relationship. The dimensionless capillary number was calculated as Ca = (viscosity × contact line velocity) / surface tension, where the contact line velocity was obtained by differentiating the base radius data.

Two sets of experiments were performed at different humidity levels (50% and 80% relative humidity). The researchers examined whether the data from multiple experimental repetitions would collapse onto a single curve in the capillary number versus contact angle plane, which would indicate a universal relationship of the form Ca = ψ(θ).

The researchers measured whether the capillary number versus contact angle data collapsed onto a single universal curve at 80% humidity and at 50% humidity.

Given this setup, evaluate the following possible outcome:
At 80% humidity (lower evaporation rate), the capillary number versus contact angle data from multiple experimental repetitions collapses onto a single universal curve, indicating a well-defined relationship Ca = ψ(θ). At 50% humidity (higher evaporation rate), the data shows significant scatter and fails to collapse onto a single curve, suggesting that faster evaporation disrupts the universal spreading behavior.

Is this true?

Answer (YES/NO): YES